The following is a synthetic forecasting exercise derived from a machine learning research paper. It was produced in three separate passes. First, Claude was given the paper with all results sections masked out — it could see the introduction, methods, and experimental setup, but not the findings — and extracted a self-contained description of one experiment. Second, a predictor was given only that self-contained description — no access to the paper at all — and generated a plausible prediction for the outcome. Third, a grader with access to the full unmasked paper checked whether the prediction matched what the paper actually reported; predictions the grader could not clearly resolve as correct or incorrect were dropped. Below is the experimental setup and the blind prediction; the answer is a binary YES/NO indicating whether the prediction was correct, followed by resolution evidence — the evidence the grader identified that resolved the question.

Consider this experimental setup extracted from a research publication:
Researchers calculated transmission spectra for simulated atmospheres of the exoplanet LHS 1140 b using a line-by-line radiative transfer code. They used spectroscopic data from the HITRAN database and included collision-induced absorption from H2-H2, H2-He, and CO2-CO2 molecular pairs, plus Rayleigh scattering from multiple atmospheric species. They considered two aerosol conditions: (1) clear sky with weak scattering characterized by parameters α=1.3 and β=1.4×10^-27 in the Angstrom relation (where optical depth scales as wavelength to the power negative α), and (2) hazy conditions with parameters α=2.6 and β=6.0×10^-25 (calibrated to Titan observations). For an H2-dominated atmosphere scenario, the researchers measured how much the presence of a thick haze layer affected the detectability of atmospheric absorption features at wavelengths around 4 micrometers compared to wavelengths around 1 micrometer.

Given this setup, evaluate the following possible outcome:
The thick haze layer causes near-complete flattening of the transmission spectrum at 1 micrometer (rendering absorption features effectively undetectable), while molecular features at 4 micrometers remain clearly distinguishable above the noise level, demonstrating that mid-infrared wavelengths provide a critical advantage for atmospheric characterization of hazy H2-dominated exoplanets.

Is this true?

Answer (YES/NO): NO